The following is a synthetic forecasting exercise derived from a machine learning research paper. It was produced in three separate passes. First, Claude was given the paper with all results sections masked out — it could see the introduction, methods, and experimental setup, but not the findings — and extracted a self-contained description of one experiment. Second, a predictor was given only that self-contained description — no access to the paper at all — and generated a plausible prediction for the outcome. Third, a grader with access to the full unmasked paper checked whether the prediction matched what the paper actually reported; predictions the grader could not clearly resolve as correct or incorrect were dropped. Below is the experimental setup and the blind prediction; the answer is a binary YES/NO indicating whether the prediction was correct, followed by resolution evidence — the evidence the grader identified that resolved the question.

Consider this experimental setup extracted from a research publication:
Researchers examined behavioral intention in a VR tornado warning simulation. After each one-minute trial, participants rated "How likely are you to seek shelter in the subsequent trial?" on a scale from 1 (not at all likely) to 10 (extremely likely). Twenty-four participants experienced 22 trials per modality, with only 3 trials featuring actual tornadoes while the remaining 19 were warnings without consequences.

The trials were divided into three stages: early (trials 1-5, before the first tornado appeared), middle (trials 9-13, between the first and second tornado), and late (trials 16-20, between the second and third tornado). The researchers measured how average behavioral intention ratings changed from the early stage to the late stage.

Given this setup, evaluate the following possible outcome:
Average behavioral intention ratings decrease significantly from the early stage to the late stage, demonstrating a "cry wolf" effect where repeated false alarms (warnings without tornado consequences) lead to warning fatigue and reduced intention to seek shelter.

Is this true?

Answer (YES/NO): NO